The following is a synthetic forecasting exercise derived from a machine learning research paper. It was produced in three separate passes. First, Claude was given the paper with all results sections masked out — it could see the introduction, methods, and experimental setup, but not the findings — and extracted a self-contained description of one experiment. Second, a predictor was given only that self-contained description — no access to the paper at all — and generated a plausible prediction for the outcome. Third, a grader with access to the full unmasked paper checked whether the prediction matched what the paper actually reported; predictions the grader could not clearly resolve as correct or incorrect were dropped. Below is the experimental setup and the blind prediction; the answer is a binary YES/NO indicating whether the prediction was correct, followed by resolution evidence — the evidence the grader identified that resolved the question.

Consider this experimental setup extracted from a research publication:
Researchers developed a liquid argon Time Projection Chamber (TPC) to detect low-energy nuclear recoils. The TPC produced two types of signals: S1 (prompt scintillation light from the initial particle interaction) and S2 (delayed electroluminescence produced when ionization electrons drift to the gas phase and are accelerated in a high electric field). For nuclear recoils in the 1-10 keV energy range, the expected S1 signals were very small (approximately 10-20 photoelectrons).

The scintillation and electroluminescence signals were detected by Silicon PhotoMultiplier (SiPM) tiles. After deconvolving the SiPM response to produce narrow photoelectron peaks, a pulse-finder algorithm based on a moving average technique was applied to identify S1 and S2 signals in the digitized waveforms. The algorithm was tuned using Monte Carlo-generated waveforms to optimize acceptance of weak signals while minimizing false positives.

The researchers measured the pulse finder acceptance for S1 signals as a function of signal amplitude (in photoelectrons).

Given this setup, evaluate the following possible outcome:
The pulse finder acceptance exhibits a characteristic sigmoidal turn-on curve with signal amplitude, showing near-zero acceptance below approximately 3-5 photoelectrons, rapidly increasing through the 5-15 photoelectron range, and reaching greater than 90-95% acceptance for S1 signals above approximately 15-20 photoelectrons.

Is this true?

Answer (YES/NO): NO